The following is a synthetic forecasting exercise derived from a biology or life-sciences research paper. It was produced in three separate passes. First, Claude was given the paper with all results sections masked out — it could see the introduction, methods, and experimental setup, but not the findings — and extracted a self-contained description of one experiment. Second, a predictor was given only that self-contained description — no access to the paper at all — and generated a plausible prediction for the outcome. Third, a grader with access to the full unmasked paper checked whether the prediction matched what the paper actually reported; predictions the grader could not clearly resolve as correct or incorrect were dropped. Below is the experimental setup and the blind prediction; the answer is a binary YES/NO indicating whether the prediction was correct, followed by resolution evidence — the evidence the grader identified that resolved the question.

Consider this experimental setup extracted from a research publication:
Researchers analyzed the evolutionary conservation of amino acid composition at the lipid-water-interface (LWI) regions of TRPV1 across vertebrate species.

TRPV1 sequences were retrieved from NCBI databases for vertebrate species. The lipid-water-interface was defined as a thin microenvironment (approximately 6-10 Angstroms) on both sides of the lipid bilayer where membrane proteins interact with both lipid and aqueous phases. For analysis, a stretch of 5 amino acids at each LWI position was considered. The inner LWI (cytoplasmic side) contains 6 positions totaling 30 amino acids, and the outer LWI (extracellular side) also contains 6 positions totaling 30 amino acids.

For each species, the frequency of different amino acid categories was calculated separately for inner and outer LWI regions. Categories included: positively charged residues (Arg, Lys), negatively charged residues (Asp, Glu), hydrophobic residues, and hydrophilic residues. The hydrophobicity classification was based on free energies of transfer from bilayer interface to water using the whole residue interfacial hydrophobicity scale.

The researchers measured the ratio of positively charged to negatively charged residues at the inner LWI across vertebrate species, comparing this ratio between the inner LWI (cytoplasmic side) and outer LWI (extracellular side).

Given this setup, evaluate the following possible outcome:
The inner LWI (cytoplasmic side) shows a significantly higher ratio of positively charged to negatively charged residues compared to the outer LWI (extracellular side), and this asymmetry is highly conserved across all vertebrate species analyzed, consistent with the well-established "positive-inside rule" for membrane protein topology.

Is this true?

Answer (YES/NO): NO